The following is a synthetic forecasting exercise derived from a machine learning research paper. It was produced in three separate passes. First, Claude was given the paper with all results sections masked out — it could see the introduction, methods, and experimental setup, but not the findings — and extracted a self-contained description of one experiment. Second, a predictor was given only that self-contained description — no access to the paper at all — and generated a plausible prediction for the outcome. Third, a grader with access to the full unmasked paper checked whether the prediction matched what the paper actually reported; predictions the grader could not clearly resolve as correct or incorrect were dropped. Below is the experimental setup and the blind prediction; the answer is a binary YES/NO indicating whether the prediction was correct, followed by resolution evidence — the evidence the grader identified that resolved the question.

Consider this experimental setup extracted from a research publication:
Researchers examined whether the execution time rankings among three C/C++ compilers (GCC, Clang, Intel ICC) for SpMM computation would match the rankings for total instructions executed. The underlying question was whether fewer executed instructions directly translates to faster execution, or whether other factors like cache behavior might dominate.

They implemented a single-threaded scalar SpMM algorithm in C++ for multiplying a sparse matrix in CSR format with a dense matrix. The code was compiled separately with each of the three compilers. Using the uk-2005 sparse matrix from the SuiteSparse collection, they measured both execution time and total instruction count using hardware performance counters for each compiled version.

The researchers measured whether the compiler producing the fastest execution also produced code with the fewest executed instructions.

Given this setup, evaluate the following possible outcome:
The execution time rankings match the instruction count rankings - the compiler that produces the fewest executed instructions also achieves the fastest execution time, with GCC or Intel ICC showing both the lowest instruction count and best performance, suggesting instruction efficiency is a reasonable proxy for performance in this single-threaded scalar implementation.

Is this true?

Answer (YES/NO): NO